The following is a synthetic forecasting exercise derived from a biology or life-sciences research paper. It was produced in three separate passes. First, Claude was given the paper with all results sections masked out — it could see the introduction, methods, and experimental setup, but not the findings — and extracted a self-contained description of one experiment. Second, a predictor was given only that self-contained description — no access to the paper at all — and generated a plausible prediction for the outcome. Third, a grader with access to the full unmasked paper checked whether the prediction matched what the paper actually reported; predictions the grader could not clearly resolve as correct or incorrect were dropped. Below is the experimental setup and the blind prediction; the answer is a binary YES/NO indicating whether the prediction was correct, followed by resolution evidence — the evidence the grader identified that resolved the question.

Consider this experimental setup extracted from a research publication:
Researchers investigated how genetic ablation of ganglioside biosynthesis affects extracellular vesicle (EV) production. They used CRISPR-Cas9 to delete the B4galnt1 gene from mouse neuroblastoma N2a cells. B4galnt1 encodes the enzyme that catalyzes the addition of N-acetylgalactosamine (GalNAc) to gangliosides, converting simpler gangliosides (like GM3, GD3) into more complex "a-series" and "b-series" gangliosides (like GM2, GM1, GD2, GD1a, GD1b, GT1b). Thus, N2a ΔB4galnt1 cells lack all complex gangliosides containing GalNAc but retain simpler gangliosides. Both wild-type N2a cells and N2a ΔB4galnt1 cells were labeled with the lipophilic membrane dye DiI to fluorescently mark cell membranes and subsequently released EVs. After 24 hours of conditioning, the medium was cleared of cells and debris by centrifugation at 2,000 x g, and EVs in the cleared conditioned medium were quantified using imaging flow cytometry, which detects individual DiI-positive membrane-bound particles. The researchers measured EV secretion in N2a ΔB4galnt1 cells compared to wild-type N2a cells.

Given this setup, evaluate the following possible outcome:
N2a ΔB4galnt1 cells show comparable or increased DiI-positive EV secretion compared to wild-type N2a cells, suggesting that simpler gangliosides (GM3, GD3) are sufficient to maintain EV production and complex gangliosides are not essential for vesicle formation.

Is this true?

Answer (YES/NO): NO